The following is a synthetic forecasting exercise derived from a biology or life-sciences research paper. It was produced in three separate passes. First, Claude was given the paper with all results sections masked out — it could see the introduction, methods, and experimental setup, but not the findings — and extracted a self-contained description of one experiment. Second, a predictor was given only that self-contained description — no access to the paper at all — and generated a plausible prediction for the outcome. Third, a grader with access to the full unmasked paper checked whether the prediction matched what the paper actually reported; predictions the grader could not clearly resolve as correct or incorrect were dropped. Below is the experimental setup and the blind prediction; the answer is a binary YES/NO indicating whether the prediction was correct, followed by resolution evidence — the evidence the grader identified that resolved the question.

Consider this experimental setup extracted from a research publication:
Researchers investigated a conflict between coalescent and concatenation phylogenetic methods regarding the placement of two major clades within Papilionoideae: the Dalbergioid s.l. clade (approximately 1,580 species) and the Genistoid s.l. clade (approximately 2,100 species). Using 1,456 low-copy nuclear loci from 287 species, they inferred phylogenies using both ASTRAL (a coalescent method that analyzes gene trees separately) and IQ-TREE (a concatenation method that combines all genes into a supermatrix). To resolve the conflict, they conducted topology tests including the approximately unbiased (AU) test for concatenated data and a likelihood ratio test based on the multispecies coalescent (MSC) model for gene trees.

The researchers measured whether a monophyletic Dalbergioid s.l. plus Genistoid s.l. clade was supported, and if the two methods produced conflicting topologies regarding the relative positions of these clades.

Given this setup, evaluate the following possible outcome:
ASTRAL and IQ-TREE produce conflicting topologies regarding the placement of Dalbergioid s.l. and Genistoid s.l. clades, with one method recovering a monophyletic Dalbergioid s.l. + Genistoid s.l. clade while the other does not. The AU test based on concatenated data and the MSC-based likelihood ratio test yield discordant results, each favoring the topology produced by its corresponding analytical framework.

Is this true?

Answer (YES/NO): NO